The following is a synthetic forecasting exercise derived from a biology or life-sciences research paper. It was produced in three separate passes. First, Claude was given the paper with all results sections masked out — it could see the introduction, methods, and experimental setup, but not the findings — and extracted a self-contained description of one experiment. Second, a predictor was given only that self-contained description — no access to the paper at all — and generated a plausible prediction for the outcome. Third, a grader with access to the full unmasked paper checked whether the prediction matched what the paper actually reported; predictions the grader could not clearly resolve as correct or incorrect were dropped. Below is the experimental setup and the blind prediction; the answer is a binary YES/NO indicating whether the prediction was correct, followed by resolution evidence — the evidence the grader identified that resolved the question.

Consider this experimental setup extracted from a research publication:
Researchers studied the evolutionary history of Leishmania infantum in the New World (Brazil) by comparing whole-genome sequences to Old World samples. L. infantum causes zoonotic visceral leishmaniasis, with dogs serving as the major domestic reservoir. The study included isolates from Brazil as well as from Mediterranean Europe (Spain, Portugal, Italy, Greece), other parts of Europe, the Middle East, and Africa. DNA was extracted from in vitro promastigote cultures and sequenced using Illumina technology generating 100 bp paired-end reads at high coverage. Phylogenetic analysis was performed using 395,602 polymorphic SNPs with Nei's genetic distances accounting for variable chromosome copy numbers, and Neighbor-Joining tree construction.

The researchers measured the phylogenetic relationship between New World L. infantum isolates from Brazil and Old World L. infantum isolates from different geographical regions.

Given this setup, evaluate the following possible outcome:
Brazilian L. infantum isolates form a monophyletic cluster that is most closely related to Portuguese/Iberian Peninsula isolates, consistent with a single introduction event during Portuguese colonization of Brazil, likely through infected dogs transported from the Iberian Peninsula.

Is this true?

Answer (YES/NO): NO